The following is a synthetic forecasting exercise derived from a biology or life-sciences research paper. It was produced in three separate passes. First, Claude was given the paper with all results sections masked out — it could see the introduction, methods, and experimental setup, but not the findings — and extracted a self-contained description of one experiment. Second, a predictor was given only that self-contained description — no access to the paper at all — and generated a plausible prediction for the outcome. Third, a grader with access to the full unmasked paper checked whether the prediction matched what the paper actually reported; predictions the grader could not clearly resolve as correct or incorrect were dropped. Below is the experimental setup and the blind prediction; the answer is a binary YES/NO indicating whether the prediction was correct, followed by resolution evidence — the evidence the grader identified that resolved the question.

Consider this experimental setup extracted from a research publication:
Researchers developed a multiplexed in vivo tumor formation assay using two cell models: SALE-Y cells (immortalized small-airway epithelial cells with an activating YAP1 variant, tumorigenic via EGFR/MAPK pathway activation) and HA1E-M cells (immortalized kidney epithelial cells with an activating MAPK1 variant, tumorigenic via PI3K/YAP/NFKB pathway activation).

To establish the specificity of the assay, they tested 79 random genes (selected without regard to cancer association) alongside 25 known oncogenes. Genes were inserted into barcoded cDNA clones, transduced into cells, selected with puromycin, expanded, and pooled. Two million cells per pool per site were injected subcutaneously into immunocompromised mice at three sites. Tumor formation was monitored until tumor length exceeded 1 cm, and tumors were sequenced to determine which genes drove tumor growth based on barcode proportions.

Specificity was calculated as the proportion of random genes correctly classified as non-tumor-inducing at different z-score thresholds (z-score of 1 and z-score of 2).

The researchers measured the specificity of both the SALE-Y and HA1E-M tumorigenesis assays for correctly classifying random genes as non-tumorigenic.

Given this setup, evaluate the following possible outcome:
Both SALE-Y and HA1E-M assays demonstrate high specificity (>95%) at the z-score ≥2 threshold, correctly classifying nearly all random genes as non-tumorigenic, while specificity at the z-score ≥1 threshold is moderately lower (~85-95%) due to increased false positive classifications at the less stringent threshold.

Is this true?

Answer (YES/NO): NO